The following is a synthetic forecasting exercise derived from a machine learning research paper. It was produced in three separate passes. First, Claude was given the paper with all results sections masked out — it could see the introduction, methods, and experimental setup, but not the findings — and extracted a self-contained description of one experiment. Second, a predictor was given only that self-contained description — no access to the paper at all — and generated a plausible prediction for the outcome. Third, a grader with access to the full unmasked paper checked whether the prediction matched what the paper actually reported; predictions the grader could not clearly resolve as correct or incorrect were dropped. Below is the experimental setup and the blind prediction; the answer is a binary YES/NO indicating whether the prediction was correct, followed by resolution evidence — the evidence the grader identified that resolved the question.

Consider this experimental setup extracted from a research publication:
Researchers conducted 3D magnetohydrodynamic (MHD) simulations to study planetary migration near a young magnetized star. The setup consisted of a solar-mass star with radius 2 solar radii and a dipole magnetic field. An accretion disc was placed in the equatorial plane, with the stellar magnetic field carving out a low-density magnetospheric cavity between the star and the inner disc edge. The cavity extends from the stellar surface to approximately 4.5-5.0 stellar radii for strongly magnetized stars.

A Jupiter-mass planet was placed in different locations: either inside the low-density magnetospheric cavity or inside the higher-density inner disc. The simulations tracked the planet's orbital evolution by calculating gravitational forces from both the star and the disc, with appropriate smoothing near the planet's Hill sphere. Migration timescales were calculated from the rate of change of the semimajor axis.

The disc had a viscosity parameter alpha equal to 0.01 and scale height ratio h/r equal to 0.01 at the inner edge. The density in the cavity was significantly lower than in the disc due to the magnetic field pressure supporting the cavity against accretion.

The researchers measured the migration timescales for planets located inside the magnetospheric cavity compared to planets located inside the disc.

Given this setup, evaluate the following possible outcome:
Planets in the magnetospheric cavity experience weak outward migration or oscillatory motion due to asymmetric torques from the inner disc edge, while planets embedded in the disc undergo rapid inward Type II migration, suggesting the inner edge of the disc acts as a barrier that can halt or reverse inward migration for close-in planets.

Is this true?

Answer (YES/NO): NO